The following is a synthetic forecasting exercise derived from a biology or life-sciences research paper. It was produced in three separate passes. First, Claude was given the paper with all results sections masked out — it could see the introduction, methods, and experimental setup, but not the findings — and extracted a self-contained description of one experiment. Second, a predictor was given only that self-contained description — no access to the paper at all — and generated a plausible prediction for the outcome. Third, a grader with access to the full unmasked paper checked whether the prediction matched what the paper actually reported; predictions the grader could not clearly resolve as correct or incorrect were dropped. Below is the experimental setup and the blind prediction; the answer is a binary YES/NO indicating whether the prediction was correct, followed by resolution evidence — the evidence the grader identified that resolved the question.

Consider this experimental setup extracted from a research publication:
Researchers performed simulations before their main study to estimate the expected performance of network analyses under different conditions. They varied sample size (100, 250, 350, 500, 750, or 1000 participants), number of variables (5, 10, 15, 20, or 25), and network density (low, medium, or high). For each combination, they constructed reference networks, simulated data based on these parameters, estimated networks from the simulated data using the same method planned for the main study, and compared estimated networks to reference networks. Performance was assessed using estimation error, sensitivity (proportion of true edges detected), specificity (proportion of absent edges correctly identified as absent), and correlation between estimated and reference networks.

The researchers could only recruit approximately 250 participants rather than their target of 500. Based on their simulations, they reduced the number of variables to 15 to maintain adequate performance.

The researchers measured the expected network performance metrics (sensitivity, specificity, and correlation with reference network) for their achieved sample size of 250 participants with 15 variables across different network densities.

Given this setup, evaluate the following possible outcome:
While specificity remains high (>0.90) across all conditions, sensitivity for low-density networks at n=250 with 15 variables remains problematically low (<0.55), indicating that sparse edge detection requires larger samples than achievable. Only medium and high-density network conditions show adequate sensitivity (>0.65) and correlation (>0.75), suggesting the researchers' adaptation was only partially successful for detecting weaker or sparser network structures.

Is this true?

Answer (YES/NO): NO